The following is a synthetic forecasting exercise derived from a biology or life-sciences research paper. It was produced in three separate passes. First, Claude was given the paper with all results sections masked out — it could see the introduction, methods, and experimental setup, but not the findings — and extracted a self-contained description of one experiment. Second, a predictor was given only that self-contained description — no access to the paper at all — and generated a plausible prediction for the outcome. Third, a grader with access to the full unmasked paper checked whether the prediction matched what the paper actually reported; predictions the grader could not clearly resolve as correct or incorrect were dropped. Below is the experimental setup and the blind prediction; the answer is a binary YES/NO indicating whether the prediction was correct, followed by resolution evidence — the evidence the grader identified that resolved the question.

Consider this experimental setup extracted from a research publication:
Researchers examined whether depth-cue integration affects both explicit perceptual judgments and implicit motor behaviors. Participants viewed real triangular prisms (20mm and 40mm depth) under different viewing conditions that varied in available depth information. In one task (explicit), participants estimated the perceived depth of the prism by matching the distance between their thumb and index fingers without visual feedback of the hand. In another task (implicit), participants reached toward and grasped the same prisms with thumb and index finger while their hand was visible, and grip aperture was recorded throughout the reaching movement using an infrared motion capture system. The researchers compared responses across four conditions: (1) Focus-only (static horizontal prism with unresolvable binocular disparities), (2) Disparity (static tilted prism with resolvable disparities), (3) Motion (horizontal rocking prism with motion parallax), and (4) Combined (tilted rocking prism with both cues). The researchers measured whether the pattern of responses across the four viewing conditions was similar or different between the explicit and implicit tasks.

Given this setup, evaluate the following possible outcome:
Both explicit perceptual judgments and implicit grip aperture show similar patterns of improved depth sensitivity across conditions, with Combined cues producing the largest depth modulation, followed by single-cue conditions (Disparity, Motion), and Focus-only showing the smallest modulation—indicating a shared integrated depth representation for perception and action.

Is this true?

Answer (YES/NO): YES